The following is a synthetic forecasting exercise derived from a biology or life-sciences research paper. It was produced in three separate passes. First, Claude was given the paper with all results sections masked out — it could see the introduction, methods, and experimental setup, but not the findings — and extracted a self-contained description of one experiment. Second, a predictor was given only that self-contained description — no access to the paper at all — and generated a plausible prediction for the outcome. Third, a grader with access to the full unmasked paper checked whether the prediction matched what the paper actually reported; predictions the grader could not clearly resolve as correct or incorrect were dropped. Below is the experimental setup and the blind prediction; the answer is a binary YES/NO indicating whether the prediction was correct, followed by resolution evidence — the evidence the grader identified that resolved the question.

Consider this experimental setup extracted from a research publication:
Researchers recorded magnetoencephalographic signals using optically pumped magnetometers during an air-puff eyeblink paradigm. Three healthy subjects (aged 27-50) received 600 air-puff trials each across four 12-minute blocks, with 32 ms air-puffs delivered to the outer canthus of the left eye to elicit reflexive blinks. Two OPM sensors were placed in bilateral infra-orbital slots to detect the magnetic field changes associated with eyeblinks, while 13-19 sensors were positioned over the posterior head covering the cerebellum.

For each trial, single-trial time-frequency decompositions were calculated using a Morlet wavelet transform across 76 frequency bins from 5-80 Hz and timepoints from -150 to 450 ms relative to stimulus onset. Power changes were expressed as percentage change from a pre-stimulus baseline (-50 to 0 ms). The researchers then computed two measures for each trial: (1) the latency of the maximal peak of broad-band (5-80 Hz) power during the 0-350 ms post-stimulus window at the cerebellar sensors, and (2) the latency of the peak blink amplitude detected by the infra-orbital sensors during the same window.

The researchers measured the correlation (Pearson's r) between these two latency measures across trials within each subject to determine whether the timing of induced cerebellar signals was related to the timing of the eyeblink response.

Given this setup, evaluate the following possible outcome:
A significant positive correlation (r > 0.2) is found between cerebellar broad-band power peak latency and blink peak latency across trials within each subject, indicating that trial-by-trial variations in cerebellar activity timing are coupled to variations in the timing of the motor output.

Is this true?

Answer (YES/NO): NO